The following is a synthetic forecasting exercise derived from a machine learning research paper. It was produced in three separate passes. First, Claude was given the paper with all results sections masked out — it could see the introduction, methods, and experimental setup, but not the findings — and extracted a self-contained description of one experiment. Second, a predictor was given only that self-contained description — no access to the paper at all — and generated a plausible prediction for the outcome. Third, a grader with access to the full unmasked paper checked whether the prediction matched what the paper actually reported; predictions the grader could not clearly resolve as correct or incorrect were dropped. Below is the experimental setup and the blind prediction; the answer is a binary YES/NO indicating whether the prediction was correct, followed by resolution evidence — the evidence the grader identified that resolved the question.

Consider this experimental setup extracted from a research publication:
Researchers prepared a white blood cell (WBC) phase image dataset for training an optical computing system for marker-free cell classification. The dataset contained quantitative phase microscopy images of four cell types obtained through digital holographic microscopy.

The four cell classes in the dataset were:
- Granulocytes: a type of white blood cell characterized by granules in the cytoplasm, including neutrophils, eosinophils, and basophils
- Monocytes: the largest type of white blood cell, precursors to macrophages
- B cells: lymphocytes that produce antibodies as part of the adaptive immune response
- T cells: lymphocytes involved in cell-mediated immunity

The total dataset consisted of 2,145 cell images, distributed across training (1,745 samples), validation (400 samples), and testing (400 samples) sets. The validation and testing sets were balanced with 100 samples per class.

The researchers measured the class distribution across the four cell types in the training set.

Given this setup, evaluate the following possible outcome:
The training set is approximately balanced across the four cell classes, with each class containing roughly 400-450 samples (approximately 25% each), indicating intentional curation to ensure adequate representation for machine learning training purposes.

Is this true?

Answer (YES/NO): NO